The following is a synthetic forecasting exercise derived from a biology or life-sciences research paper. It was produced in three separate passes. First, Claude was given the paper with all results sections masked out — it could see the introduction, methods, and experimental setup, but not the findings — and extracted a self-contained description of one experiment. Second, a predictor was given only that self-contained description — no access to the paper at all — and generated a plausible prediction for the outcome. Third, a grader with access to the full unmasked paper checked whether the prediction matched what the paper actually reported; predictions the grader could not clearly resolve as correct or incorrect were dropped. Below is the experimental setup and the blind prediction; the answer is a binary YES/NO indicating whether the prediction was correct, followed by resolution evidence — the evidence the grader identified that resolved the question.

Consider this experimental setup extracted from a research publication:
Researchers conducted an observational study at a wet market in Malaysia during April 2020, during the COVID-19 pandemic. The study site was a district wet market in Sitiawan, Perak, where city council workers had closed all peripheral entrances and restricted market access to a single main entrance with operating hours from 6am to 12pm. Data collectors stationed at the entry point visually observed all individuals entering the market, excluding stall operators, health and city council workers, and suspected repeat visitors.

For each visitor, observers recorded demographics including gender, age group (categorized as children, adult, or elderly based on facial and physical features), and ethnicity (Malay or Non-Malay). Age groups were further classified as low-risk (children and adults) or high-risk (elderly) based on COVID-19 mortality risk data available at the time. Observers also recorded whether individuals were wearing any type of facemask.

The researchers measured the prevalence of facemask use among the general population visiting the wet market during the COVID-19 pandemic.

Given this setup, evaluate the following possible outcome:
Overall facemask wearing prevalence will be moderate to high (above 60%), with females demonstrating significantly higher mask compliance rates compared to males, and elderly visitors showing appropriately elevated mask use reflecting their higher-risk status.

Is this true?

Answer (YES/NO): NO